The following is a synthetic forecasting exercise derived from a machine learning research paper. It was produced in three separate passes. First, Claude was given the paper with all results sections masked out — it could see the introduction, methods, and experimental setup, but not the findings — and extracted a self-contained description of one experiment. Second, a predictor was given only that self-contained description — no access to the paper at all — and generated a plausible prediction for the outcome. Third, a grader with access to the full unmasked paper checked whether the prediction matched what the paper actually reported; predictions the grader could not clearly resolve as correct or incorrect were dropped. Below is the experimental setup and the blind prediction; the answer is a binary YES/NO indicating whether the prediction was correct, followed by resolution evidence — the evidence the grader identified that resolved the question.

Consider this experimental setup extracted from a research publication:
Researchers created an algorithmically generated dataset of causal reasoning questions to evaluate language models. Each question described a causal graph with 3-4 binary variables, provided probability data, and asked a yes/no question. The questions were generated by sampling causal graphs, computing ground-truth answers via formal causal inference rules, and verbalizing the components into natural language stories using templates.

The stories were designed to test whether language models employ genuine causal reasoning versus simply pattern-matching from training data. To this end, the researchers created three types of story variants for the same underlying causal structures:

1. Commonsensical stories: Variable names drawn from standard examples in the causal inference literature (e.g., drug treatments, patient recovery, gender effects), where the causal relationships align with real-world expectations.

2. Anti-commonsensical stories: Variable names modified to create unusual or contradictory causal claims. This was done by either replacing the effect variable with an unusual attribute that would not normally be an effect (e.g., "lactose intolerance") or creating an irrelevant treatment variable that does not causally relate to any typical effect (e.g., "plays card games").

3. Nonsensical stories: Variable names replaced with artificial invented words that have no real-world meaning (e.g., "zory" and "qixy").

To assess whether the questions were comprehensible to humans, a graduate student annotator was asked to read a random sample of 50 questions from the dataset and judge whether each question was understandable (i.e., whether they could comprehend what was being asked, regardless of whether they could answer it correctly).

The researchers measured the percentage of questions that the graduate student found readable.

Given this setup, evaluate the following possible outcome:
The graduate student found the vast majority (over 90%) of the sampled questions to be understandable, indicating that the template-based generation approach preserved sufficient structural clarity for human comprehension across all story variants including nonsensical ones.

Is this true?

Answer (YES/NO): YES